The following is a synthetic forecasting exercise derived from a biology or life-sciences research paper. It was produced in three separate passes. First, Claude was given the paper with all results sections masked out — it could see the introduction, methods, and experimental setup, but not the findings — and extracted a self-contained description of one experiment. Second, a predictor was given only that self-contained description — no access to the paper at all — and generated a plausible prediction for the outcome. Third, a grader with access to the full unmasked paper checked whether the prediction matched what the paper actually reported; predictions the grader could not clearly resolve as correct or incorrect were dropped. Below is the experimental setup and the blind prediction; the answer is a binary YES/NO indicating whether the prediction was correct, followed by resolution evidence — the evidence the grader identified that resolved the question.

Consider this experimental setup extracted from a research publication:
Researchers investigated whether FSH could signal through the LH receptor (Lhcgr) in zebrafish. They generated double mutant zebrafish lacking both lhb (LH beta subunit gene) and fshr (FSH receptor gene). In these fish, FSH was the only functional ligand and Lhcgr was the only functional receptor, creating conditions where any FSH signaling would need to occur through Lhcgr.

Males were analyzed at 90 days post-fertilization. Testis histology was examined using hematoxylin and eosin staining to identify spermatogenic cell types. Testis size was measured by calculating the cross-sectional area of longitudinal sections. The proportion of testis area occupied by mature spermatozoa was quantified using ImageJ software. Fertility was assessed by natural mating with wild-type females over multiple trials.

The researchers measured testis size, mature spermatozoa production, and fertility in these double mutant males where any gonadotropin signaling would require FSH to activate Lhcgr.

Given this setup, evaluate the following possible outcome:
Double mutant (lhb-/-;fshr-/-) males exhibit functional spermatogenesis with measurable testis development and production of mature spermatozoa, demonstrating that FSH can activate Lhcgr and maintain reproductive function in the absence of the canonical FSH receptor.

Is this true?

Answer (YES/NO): NO